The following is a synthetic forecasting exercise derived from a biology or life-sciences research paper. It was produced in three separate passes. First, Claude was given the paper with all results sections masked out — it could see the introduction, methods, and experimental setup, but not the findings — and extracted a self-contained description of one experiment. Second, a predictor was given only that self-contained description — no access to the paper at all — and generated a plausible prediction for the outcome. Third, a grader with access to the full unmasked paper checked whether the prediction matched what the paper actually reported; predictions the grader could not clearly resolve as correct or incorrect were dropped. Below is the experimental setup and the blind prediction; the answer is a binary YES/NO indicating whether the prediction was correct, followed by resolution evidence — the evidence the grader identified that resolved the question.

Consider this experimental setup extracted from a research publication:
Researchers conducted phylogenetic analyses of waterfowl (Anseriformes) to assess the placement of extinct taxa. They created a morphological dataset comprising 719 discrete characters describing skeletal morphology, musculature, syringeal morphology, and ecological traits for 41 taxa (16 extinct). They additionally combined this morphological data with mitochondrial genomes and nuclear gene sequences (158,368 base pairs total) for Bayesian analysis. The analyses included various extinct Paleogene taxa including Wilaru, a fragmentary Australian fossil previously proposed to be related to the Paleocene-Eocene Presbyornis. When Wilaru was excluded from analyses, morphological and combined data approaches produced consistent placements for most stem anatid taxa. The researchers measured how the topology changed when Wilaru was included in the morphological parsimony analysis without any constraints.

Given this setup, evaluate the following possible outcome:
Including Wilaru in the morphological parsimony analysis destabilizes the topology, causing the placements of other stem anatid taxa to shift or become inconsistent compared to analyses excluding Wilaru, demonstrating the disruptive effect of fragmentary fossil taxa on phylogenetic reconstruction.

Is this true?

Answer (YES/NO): YES